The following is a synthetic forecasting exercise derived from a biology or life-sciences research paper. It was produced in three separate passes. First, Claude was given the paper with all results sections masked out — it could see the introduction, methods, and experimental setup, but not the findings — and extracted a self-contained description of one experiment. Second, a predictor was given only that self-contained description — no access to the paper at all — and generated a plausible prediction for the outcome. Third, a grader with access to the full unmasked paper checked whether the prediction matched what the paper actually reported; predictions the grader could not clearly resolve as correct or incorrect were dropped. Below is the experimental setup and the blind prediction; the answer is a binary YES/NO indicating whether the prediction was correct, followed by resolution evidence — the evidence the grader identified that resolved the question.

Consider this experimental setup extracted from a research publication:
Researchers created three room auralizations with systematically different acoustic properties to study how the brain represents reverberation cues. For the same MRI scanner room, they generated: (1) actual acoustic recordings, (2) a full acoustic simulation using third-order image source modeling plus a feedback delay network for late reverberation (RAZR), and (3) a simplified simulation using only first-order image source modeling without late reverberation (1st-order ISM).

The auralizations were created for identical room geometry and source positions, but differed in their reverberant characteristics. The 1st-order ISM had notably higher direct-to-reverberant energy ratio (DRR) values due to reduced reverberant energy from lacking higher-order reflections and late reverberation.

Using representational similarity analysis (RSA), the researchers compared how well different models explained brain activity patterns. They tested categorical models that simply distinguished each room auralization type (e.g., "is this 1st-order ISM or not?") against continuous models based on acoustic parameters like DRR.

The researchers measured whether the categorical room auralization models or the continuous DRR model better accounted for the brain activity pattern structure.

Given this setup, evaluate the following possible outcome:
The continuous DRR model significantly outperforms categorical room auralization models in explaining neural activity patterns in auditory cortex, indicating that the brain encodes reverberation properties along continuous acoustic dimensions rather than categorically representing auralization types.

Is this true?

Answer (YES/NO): YES